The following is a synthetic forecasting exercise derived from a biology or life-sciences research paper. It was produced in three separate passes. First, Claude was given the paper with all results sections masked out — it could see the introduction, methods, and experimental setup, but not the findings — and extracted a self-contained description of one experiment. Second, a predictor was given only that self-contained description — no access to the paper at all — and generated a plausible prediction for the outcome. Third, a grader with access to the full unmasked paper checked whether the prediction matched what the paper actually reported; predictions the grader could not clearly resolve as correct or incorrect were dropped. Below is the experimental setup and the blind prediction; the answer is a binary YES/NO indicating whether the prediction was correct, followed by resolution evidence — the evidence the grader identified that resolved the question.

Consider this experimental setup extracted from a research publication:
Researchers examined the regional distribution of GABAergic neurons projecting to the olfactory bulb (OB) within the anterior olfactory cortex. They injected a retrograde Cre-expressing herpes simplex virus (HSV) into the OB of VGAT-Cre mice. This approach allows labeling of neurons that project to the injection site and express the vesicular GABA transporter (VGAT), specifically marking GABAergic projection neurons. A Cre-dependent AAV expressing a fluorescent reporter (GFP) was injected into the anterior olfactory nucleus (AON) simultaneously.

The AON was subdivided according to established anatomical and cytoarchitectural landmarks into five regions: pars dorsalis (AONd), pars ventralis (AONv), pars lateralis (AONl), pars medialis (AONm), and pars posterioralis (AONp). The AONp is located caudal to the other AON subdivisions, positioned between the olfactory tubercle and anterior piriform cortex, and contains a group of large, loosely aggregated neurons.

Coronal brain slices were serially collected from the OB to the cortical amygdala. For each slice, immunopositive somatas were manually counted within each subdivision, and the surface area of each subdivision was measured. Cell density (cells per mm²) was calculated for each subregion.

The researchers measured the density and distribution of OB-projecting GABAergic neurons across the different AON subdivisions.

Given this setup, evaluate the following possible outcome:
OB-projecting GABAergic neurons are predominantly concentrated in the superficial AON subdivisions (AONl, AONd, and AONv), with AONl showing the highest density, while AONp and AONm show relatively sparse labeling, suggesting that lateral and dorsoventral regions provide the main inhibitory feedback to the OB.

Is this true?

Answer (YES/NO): NO